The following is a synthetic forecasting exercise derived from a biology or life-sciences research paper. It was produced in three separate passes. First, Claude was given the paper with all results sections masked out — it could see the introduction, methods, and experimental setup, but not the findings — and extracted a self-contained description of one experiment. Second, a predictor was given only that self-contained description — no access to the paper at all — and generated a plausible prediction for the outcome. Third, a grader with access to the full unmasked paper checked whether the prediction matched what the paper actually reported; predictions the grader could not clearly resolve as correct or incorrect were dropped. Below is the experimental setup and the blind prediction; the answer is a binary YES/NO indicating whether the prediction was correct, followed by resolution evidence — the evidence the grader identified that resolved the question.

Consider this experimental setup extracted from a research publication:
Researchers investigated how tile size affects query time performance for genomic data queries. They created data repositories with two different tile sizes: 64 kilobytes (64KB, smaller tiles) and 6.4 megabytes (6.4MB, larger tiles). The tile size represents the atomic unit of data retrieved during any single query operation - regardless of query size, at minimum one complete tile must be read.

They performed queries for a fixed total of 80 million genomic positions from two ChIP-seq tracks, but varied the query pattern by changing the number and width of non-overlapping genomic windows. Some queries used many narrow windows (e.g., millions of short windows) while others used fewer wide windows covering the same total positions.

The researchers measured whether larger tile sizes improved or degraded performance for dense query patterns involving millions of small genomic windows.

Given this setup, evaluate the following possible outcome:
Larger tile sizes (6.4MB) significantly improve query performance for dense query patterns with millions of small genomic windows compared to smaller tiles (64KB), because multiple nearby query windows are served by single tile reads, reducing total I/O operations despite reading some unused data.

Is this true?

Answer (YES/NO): YES